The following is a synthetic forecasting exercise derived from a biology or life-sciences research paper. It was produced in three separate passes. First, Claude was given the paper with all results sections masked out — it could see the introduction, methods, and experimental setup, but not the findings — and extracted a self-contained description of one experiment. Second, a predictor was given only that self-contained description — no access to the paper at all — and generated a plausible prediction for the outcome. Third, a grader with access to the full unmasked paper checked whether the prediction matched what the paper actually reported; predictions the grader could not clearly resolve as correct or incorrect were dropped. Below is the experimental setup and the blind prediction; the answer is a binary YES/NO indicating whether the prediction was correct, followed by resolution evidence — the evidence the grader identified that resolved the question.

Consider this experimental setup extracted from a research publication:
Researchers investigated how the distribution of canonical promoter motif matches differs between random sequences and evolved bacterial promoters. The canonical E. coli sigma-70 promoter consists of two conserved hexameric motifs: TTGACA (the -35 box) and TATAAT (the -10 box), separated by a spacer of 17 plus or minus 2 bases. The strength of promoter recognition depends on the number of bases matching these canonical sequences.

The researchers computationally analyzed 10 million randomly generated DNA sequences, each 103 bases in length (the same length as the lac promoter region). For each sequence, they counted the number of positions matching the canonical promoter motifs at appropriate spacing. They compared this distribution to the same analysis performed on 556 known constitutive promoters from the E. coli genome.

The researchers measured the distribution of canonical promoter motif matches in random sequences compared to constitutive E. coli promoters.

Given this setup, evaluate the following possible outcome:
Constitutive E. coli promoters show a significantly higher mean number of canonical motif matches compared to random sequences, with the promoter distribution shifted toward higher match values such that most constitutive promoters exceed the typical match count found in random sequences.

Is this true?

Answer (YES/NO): YES